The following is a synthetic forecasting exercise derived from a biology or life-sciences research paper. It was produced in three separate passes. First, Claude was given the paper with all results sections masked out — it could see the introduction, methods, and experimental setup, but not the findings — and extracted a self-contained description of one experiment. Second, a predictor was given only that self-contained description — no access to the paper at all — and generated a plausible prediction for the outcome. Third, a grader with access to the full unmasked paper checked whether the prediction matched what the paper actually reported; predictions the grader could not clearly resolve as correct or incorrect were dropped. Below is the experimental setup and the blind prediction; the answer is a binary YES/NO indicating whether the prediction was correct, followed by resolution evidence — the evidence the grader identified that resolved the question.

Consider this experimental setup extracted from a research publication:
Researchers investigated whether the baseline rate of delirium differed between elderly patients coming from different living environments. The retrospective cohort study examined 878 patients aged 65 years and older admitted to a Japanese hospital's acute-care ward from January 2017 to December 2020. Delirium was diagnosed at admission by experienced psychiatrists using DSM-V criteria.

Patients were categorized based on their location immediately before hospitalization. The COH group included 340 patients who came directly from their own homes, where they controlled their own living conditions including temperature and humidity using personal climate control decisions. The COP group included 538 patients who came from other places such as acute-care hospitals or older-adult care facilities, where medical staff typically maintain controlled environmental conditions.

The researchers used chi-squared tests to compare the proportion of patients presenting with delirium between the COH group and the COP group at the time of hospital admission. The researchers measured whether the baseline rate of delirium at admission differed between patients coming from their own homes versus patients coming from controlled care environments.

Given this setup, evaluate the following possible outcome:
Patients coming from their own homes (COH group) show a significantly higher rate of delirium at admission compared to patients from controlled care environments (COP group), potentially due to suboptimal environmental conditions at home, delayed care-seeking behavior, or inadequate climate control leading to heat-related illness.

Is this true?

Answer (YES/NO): YES